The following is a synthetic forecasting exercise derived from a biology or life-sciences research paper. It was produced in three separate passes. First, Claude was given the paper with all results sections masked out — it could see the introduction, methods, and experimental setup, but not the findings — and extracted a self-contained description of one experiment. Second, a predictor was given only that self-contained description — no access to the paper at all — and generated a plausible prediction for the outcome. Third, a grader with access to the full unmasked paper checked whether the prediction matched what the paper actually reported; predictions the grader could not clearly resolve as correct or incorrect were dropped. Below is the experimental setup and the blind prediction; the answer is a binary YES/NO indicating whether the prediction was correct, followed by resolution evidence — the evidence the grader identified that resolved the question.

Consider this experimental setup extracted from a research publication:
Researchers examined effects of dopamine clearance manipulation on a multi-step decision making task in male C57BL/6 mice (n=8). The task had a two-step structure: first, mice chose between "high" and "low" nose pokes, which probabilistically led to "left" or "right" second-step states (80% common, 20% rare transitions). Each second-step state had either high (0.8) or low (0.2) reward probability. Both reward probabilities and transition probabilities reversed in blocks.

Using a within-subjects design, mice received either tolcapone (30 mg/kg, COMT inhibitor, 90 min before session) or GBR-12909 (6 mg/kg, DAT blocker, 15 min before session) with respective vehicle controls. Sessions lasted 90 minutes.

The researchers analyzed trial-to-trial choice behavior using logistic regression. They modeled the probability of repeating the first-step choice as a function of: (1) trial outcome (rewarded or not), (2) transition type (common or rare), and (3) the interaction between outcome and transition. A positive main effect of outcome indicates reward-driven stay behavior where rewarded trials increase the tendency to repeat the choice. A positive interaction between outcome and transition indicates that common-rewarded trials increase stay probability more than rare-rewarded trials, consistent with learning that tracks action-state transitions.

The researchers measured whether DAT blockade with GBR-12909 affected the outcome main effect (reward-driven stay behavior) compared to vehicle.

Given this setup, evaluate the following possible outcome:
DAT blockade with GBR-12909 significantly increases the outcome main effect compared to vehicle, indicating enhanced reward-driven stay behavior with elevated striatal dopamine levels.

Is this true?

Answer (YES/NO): NO